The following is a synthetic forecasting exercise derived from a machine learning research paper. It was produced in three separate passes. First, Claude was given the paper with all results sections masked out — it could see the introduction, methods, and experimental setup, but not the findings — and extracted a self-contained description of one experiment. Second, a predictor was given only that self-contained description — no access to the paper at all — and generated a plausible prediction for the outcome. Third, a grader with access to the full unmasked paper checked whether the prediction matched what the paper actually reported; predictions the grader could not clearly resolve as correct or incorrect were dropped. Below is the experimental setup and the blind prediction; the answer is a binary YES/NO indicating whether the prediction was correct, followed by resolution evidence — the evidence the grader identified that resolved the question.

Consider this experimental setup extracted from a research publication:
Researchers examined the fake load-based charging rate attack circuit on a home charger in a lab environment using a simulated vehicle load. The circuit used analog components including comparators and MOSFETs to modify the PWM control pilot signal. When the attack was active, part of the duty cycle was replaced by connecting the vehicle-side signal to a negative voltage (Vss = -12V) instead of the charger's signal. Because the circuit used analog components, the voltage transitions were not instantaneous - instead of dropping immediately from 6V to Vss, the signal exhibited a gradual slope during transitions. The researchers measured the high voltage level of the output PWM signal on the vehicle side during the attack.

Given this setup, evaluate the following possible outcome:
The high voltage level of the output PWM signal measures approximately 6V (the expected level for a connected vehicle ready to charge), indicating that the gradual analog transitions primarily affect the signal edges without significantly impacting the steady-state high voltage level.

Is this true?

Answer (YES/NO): YES